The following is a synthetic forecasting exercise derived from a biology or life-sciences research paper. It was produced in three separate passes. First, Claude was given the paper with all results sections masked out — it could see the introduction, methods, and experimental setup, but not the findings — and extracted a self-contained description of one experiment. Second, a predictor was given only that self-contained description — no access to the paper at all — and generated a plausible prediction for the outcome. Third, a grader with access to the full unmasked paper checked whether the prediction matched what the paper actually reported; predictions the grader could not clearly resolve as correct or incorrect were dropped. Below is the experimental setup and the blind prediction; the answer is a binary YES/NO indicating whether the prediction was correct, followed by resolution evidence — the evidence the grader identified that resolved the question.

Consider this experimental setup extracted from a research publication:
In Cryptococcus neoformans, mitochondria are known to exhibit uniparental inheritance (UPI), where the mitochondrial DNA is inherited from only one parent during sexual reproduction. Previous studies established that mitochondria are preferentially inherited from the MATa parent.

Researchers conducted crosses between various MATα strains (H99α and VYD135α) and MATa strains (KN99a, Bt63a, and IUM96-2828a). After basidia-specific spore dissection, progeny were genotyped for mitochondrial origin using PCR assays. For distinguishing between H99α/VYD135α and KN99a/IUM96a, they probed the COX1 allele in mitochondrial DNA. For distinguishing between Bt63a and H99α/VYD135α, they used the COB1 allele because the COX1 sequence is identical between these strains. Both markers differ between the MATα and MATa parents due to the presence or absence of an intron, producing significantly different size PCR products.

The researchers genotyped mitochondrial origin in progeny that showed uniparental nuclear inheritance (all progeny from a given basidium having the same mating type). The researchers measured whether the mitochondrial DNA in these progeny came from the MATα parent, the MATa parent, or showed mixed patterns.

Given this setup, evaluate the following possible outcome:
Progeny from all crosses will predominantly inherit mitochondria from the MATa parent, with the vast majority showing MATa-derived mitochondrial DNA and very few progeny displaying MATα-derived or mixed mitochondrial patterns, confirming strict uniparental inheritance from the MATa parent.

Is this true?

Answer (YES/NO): YES